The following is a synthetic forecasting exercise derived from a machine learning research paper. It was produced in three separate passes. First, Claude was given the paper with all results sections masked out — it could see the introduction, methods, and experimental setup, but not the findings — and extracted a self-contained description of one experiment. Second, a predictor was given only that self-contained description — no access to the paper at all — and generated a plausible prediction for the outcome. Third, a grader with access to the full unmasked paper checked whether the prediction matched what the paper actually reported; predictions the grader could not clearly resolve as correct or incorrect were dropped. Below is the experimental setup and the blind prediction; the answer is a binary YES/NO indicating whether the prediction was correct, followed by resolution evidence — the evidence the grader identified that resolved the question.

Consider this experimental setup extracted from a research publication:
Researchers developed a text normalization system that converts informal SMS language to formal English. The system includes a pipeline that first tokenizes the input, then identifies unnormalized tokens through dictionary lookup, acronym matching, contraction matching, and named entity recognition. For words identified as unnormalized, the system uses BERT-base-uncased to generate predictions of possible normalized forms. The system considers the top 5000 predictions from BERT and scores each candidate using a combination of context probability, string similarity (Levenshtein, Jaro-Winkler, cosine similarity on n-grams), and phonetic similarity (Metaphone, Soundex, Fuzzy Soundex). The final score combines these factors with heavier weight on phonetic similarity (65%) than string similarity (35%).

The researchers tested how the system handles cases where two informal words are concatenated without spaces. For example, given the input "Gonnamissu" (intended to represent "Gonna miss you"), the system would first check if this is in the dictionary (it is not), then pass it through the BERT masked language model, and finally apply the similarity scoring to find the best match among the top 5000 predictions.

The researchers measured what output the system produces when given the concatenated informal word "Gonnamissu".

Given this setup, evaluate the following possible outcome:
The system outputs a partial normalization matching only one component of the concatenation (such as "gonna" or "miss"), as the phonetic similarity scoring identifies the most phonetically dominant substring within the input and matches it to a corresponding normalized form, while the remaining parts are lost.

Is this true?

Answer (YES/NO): NO